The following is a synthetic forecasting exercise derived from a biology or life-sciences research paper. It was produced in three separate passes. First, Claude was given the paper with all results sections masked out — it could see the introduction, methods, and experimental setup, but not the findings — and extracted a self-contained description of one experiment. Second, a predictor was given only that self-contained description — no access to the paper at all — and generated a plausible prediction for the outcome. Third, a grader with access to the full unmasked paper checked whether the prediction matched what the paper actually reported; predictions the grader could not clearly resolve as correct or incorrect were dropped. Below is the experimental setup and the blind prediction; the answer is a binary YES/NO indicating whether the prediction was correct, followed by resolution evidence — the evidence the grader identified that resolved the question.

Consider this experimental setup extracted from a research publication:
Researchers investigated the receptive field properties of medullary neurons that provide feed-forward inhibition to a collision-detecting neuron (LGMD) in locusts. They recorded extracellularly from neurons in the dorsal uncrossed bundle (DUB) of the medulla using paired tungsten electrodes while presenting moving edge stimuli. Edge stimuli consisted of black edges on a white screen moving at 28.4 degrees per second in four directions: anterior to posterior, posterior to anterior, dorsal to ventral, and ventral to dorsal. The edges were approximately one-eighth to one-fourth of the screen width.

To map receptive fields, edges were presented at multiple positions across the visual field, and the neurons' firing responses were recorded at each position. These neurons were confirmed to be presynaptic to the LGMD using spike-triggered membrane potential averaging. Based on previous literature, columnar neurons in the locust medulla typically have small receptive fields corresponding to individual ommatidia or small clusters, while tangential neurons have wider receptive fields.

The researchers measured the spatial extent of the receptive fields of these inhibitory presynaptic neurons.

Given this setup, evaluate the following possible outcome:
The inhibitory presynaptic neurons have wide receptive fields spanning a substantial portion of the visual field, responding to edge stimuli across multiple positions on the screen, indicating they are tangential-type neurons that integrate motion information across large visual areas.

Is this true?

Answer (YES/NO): YES